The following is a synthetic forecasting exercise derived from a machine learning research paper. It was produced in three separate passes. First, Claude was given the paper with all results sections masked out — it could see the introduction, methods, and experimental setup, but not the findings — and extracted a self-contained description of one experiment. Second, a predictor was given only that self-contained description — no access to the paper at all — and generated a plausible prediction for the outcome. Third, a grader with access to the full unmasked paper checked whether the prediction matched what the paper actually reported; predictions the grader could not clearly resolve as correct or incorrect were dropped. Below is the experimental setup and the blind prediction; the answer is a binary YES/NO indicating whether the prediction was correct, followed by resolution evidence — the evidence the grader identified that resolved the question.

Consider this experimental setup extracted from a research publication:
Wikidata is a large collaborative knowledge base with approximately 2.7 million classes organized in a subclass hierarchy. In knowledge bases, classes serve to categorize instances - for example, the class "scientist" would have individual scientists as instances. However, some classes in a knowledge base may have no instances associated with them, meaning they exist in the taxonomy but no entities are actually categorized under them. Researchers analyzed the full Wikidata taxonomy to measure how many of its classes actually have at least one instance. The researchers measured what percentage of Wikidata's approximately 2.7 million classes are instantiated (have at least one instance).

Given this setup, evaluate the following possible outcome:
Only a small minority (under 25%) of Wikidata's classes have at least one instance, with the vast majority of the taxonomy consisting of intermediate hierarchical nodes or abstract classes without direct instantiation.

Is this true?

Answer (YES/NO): YES